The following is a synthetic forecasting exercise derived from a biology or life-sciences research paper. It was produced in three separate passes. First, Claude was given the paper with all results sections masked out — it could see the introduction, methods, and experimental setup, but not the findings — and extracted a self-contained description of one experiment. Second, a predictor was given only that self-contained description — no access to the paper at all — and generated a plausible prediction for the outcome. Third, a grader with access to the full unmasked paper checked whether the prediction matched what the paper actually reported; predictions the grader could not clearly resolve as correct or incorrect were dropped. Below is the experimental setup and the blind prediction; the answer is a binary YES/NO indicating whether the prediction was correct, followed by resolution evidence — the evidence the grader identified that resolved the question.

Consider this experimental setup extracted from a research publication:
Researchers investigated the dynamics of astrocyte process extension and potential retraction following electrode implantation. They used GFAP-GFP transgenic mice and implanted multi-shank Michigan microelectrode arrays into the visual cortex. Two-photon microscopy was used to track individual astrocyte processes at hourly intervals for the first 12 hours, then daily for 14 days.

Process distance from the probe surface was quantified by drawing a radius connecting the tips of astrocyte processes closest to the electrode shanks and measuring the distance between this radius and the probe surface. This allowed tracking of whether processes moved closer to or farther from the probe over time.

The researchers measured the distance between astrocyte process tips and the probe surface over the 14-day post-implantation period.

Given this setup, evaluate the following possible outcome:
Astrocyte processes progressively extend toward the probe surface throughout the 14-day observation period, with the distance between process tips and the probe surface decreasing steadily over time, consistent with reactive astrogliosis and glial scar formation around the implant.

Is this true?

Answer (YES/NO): NO